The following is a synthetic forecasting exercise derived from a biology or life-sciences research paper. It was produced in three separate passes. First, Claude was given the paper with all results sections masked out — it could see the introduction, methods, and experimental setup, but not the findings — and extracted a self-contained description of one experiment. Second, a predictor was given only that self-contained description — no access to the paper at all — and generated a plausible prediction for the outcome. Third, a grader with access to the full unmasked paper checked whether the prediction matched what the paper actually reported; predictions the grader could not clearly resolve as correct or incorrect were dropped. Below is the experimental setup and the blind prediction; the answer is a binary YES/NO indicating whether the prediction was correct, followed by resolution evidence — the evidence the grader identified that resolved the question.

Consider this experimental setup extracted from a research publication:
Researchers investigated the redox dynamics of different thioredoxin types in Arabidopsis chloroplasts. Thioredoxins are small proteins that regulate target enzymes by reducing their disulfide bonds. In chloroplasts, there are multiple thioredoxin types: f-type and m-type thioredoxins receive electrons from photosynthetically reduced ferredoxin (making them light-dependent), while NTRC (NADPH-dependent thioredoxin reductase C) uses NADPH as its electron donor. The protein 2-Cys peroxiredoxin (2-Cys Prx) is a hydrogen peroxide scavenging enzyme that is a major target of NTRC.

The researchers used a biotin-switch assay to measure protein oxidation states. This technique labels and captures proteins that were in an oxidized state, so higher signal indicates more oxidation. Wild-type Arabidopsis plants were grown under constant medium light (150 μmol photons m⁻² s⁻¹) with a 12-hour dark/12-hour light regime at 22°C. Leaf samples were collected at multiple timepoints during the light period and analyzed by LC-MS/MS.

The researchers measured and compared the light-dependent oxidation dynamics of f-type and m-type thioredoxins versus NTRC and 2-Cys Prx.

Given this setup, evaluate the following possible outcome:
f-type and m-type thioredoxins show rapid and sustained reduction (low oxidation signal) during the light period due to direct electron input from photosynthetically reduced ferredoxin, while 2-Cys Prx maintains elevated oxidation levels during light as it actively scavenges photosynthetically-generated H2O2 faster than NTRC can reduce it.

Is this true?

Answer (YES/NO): NO